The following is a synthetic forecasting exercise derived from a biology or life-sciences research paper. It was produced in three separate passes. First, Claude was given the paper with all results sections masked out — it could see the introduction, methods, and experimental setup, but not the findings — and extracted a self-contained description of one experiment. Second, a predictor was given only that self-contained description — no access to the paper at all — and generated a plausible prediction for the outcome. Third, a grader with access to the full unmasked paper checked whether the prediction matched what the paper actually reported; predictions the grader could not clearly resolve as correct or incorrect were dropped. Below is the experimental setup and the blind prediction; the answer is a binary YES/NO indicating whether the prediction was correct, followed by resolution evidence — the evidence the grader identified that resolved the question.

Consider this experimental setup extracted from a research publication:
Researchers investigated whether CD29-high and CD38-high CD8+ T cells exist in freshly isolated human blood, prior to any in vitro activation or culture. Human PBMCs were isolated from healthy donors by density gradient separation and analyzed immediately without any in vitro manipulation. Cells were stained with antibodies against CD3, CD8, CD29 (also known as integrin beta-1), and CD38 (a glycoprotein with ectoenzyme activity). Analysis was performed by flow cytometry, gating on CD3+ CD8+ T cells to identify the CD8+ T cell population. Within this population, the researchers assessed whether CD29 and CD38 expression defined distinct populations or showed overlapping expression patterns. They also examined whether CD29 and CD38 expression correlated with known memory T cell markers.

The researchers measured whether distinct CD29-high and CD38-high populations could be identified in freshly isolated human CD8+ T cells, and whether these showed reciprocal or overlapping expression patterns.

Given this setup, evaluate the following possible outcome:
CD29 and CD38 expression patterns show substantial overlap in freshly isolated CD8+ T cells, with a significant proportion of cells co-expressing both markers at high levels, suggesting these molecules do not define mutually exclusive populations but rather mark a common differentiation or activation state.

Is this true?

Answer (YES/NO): NO